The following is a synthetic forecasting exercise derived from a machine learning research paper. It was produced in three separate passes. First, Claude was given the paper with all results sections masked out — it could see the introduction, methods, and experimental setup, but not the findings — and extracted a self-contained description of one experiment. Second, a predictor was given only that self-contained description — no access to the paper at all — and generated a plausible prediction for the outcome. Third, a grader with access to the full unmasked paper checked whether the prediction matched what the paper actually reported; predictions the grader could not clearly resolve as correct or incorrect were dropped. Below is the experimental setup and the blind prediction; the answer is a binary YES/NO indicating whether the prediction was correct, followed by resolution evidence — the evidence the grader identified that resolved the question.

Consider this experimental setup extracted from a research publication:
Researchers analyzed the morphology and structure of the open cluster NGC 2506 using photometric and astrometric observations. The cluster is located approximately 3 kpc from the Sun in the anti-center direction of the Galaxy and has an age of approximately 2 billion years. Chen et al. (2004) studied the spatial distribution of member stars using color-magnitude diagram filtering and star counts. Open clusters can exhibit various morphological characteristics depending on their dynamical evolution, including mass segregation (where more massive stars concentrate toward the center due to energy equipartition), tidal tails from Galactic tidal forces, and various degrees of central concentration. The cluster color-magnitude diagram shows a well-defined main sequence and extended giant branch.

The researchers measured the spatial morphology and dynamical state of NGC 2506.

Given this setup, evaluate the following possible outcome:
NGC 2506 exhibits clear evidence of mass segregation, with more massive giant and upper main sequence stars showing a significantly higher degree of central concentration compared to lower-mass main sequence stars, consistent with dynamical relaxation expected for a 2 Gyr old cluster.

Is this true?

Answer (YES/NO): YES